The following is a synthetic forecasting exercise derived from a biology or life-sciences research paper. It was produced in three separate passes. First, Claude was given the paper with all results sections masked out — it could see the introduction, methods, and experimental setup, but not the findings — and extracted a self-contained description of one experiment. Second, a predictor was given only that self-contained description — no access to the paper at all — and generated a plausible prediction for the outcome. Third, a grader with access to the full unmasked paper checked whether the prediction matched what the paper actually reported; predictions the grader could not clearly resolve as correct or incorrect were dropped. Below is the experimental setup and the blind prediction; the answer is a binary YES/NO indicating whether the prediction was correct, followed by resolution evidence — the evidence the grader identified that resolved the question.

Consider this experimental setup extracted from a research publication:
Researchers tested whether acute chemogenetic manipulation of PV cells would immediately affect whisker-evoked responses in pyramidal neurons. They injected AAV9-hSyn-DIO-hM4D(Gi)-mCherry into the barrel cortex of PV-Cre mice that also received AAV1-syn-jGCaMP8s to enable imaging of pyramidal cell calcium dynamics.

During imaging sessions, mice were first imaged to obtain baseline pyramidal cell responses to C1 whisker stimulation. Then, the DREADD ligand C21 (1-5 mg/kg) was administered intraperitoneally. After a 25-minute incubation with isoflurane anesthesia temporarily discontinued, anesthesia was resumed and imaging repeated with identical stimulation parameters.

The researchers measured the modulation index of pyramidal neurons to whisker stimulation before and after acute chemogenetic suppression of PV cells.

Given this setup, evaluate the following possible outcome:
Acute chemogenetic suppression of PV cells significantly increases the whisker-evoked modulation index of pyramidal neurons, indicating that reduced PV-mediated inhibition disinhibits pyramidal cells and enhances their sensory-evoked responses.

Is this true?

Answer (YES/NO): NO